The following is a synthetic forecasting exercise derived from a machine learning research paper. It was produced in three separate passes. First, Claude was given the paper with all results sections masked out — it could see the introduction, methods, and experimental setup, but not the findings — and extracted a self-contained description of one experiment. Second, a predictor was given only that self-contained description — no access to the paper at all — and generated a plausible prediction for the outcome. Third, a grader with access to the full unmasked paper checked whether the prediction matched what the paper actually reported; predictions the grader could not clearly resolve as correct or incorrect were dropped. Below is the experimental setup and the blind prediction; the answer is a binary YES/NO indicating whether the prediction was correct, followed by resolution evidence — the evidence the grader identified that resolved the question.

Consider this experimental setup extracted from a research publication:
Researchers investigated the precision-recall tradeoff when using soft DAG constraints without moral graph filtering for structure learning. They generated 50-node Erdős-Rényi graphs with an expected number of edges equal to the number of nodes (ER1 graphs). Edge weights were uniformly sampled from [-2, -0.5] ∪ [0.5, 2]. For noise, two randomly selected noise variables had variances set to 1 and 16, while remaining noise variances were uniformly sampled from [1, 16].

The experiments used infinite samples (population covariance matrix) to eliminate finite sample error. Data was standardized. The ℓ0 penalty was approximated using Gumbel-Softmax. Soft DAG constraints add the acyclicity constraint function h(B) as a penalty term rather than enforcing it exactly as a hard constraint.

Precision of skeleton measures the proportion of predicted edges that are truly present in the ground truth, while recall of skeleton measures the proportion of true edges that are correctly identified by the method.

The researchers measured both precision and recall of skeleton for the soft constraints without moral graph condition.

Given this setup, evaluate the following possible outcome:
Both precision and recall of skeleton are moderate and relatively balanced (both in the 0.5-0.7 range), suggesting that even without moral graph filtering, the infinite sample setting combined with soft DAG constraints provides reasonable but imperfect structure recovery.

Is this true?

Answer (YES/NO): NO